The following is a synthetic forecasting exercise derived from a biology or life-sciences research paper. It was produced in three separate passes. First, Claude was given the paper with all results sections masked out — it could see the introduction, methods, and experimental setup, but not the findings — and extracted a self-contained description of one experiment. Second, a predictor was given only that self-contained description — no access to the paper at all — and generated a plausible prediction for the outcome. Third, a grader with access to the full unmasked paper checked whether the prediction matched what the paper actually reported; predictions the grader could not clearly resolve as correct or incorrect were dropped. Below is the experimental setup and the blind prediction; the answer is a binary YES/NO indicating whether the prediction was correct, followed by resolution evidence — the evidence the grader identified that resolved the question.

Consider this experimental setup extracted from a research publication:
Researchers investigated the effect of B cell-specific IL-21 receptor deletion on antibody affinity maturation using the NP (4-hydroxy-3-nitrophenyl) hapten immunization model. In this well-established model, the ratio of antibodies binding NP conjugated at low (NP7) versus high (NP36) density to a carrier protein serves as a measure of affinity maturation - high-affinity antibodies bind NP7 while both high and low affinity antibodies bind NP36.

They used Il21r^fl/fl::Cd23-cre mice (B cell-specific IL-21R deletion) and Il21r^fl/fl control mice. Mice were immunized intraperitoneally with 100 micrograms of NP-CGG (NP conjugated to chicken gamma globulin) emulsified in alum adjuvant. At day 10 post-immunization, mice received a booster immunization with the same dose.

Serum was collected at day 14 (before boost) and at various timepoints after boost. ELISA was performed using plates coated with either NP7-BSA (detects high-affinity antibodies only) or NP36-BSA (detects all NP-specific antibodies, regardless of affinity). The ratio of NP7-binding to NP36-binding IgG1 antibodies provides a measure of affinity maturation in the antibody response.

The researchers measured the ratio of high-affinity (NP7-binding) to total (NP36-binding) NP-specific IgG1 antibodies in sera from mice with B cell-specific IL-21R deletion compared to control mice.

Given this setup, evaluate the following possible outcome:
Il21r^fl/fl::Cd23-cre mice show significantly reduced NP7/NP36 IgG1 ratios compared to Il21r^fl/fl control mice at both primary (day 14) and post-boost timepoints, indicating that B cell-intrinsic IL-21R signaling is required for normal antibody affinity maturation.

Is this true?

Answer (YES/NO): YES